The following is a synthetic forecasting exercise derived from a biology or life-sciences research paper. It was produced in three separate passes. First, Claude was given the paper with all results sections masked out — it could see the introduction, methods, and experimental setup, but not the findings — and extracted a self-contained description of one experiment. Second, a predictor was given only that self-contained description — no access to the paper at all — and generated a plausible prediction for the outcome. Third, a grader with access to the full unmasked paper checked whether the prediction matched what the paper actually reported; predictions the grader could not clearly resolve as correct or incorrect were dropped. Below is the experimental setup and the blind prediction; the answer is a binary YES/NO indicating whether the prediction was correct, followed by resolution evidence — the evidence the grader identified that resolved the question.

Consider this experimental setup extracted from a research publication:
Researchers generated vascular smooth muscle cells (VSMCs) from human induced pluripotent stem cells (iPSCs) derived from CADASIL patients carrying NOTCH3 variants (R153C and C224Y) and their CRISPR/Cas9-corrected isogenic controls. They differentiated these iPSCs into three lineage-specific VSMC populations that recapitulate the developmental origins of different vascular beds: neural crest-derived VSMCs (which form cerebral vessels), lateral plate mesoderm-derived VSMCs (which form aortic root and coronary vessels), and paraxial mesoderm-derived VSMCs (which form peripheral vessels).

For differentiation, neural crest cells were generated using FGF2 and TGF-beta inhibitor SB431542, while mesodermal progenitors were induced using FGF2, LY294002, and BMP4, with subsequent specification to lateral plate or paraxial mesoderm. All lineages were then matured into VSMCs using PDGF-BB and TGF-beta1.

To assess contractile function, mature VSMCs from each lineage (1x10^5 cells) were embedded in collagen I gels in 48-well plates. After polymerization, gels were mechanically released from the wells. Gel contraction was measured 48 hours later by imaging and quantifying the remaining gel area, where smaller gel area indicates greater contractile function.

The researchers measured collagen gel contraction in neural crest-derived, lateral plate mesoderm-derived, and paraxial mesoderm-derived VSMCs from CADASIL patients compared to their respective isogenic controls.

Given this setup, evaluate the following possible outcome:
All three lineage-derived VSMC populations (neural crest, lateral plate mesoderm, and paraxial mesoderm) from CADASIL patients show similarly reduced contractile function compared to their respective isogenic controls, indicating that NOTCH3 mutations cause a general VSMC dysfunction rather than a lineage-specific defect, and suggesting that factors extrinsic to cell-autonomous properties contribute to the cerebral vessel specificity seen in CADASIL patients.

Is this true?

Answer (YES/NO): NO